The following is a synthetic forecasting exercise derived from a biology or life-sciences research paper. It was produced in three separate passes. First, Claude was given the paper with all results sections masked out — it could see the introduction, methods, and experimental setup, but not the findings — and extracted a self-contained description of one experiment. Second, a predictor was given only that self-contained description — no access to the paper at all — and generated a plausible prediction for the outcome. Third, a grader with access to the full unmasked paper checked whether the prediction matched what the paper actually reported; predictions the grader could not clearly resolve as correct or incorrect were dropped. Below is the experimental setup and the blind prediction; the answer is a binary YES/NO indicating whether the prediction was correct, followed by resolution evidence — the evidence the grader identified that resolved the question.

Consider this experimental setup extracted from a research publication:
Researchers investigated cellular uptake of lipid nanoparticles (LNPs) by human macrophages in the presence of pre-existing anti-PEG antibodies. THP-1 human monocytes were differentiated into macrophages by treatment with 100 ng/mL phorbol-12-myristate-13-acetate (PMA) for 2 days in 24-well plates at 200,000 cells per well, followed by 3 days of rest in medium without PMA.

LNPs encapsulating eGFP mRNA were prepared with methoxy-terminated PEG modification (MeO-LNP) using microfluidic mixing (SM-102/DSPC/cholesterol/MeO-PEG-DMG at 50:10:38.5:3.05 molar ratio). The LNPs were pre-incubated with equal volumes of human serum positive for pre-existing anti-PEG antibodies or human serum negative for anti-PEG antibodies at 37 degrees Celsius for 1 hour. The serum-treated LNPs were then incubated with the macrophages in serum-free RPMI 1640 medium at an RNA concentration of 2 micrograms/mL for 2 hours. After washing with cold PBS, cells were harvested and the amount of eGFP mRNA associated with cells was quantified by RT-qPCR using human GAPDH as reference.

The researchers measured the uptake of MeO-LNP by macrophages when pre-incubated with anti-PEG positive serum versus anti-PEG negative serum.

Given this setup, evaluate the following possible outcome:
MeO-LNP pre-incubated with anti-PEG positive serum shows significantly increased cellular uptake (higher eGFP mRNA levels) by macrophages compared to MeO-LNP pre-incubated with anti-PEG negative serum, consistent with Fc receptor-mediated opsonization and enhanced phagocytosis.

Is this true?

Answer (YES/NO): YES